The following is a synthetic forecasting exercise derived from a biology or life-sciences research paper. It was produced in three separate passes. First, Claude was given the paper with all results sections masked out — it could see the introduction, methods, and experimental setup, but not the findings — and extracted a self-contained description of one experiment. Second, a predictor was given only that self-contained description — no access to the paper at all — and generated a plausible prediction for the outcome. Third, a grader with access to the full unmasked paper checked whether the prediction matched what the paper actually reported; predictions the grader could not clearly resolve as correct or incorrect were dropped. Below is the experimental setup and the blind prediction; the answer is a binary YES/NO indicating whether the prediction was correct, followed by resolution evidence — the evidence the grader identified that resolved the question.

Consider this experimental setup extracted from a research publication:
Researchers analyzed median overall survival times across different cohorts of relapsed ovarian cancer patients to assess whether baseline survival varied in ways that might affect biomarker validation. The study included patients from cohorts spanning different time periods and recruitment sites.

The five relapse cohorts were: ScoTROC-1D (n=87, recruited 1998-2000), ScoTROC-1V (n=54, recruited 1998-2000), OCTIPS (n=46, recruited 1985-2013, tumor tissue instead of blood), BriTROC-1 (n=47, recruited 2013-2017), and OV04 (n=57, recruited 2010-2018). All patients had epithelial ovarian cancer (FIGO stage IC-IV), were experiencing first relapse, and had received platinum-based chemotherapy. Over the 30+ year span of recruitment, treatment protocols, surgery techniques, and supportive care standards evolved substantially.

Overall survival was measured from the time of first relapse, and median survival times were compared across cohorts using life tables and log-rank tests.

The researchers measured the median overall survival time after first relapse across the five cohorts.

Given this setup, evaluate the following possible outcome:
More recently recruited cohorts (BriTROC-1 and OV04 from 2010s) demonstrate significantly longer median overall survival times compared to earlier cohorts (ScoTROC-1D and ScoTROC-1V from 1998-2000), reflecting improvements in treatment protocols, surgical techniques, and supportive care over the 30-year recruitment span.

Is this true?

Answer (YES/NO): NO